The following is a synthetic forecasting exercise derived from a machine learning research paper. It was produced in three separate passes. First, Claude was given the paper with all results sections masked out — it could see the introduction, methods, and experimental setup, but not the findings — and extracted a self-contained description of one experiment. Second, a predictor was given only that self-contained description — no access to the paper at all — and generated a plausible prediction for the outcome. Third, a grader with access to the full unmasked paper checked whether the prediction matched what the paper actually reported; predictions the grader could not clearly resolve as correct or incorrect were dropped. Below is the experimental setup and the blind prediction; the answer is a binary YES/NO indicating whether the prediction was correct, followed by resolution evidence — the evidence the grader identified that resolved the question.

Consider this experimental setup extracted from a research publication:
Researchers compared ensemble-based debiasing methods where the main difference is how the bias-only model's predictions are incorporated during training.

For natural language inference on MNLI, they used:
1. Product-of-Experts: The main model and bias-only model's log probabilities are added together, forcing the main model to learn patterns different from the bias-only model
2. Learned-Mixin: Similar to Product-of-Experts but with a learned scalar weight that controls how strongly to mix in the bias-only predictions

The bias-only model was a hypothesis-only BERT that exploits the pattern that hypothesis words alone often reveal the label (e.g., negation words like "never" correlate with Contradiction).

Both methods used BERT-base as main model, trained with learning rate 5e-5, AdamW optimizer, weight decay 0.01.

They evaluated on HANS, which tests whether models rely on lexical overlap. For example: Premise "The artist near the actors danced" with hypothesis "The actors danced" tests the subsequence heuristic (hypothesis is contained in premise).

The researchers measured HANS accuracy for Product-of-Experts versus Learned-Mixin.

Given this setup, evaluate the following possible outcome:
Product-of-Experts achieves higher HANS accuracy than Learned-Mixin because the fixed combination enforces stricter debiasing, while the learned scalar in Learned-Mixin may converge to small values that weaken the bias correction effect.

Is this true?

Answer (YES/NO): YES